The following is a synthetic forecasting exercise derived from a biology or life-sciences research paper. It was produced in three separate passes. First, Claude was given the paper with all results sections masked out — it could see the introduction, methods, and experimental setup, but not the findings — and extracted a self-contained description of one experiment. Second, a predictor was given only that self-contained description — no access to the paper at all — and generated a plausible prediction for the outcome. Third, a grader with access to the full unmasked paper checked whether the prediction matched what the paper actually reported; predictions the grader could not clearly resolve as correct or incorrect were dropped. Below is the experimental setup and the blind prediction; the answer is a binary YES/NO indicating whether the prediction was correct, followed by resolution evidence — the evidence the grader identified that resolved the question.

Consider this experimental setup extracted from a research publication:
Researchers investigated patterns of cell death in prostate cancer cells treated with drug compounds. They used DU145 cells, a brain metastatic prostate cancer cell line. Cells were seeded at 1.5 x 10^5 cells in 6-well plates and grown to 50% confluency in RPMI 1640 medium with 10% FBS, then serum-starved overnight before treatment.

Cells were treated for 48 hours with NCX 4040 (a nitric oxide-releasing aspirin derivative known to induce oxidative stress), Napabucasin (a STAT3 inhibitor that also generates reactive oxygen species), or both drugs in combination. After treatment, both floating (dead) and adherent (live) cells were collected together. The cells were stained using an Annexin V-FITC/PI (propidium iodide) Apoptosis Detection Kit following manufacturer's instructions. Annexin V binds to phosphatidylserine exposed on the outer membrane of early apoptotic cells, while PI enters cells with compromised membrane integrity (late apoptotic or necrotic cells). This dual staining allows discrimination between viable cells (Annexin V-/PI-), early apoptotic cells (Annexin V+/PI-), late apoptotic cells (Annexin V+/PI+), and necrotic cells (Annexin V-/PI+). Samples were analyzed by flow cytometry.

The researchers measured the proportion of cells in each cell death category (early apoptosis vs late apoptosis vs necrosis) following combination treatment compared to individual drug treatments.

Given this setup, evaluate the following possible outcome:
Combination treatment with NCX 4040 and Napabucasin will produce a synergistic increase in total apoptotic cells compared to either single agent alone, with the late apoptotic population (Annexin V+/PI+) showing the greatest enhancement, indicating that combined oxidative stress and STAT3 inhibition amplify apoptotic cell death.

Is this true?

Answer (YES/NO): YES